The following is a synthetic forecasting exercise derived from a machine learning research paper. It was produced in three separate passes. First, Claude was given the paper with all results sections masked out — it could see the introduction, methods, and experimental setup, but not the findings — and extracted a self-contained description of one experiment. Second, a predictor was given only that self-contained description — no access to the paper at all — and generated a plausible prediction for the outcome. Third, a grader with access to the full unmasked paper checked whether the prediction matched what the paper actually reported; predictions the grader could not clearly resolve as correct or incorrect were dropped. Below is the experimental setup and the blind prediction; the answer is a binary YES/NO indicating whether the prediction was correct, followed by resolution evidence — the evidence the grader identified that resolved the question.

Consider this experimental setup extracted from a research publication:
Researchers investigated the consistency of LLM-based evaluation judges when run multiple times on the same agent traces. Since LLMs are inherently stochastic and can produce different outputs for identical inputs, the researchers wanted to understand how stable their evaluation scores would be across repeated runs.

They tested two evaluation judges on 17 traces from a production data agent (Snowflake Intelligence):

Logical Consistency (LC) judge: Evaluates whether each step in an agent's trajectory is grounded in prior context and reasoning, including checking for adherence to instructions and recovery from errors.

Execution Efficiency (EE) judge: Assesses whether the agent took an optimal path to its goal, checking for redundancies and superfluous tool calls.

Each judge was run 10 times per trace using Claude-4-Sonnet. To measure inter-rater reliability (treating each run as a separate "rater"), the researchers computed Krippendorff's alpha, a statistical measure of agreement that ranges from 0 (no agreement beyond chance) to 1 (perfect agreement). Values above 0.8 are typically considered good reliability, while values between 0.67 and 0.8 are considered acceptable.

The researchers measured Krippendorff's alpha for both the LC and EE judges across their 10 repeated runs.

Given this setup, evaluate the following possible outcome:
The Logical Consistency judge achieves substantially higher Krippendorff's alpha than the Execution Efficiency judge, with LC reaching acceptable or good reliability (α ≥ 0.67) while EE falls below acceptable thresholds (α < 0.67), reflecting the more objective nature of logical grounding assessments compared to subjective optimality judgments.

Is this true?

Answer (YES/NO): NO